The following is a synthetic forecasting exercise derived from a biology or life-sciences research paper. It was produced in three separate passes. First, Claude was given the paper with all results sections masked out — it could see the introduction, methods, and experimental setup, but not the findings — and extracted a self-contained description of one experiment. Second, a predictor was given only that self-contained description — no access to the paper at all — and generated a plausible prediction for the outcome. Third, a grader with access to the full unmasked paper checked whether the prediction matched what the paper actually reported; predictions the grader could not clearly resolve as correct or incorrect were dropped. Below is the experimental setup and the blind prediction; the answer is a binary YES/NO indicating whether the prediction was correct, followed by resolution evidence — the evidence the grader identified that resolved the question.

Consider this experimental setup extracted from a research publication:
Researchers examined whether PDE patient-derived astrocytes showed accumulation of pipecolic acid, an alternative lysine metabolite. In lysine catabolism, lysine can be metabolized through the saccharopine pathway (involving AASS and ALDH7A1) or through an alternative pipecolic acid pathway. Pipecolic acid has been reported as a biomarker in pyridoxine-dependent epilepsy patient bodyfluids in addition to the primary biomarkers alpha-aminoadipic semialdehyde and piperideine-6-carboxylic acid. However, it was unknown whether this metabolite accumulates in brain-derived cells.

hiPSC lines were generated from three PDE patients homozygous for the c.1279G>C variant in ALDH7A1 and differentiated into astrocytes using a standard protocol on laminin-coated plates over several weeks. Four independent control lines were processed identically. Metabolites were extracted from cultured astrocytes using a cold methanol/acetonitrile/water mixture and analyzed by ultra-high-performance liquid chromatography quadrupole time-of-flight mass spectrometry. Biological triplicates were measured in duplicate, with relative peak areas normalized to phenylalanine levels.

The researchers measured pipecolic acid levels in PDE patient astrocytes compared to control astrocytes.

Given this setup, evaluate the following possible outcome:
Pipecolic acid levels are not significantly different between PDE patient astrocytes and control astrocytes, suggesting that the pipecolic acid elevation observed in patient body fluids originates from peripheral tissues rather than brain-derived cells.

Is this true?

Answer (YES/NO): NO